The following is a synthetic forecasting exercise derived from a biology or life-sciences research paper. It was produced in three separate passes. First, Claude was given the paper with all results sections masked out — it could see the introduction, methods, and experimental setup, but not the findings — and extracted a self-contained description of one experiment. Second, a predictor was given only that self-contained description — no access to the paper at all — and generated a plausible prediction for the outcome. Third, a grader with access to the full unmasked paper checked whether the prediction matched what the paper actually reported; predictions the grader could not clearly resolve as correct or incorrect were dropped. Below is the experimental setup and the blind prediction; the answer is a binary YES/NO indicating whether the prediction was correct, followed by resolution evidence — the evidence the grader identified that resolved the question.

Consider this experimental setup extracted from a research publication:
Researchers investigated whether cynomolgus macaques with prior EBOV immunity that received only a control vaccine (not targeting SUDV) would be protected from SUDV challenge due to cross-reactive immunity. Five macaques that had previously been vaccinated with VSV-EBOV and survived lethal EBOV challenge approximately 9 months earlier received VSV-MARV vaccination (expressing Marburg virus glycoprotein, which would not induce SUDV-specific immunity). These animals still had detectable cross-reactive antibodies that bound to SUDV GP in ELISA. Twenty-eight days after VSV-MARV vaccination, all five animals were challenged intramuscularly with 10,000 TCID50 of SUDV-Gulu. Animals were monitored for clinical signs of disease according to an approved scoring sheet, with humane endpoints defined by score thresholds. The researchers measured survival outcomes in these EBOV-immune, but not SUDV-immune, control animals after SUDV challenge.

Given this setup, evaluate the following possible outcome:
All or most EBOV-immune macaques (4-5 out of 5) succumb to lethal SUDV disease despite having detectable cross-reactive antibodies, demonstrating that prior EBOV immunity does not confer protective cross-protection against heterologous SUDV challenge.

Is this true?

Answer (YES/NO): YES